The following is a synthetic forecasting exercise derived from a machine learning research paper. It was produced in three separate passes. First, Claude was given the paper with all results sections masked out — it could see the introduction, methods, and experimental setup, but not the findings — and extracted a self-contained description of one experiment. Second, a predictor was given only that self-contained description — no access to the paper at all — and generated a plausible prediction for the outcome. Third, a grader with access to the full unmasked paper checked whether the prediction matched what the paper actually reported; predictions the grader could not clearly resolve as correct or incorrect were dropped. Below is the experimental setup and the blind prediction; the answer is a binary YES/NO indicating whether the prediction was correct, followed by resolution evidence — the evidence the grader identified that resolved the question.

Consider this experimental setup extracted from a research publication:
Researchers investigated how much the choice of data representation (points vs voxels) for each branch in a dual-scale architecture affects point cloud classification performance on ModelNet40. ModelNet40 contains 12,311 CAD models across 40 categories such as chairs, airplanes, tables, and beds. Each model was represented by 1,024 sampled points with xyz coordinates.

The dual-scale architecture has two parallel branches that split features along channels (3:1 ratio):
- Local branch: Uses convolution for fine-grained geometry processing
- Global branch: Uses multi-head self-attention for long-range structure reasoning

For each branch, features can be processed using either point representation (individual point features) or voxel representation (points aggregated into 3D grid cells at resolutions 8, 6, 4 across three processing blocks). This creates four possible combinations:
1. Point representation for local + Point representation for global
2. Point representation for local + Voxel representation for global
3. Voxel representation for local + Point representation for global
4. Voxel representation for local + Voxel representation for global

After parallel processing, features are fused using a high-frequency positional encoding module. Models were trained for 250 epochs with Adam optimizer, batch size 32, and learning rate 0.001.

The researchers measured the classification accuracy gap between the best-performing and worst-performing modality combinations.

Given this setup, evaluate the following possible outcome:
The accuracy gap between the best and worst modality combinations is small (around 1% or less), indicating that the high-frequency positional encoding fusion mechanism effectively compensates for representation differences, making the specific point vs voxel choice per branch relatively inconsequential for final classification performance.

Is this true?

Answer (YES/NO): NO